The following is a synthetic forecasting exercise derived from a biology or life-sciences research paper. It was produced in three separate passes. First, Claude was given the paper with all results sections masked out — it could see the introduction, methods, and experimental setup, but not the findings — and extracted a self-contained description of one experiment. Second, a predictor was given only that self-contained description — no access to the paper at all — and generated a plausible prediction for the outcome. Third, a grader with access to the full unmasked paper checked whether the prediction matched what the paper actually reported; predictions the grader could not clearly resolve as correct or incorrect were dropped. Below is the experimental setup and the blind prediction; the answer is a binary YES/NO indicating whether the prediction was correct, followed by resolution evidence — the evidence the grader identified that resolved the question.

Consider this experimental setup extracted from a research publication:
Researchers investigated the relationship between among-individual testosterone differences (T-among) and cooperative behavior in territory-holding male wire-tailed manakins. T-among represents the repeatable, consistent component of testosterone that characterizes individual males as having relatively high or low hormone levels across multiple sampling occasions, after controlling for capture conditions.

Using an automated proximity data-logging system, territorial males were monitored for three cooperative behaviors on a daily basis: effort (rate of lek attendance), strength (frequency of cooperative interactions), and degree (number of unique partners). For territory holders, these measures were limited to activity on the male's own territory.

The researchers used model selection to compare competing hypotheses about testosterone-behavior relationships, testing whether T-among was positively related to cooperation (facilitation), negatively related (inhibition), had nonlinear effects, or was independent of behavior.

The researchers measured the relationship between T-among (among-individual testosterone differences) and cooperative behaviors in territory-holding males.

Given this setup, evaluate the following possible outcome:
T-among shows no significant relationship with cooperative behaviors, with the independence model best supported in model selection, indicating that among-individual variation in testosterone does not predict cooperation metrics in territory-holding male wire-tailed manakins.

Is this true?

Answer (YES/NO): YES